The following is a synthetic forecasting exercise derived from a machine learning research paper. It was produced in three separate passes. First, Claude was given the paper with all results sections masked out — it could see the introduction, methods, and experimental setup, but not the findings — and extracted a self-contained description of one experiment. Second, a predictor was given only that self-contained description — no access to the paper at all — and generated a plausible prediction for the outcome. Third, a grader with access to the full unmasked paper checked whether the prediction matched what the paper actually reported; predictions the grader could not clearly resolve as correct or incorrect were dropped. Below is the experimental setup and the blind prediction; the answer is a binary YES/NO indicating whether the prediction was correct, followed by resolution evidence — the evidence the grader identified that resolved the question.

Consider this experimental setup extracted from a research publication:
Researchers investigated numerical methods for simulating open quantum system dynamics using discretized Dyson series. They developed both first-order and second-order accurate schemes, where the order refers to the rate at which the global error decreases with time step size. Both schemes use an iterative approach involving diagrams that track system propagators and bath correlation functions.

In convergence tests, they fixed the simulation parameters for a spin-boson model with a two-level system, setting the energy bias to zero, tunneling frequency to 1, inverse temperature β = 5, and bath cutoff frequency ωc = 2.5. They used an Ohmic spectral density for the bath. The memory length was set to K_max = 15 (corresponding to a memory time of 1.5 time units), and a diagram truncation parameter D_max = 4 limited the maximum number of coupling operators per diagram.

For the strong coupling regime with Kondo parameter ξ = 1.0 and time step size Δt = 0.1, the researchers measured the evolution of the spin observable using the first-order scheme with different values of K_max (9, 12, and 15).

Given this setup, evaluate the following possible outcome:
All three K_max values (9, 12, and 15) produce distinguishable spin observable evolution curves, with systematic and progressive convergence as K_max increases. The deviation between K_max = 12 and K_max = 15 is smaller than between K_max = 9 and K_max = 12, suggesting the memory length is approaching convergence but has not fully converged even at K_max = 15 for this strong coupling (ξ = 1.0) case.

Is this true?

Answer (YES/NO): NO